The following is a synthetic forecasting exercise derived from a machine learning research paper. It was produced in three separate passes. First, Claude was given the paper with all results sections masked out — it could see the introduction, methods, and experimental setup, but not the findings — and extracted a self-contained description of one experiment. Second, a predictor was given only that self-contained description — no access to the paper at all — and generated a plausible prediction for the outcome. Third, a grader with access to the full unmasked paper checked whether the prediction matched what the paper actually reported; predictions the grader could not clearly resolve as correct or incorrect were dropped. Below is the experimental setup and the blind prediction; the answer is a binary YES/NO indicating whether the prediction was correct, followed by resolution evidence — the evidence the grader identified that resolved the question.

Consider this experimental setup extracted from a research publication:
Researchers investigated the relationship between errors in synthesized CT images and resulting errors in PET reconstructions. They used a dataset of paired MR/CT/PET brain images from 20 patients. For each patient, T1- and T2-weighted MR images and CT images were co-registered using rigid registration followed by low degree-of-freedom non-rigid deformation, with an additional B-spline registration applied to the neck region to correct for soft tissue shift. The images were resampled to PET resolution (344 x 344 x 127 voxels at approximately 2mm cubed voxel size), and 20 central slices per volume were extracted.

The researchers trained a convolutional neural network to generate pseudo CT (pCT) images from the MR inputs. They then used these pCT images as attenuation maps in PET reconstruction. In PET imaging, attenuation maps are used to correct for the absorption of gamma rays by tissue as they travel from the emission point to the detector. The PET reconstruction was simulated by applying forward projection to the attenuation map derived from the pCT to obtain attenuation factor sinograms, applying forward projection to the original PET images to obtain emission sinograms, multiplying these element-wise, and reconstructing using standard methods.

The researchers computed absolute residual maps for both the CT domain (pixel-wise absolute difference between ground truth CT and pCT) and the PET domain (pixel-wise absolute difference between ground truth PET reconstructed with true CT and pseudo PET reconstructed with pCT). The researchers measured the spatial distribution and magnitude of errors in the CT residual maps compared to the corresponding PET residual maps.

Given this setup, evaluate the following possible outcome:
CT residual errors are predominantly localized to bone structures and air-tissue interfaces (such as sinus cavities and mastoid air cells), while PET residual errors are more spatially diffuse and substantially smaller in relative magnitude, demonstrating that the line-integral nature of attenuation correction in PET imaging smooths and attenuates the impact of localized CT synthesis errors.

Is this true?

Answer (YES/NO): NO